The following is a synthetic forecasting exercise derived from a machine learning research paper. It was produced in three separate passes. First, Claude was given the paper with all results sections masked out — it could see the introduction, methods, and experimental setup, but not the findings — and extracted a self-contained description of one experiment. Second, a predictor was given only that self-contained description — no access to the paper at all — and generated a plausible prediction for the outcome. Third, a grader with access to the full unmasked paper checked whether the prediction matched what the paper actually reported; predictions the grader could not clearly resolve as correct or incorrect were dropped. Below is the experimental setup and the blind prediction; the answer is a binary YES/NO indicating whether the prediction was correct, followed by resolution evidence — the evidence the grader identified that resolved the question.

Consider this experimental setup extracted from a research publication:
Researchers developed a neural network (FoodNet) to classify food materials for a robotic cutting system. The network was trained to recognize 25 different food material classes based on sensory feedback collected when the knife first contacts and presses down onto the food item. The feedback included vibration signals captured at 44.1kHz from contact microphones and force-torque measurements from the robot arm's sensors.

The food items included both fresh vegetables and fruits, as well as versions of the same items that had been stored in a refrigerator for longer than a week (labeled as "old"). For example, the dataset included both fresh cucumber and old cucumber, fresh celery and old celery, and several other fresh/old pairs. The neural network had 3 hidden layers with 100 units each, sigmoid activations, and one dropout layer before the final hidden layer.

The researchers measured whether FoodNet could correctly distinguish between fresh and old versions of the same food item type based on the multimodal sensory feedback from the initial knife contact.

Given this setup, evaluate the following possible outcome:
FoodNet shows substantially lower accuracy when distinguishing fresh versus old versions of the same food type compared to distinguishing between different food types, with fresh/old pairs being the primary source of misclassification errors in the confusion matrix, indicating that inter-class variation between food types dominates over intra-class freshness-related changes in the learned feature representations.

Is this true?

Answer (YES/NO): NO